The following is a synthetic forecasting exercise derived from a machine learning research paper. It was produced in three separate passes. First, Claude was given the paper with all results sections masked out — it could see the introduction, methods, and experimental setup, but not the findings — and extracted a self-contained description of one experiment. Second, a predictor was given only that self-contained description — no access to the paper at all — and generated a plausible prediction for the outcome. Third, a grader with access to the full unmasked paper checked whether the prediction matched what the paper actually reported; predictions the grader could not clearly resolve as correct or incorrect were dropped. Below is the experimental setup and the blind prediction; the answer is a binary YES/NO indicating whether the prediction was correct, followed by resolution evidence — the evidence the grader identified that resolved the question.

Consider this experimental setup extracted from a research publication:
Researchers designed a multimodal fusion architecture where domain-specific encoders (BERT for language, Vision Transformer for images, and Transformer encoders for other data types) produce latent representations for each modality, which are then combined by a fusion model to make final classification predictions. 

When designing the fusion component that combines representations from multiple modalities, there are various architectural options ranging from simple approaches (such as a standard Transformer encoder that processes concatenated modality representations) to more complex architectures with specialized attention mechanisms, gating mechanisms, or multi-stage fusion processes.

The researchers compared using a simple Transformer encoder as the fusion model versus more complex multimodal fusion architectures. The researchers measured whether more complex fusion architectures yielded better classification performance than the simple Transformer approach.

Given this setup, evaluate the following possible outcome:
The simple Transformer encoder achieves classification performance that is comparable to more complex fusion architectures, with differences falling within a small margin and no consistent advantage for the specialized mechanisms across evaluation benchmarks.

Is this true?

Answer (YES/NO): YES